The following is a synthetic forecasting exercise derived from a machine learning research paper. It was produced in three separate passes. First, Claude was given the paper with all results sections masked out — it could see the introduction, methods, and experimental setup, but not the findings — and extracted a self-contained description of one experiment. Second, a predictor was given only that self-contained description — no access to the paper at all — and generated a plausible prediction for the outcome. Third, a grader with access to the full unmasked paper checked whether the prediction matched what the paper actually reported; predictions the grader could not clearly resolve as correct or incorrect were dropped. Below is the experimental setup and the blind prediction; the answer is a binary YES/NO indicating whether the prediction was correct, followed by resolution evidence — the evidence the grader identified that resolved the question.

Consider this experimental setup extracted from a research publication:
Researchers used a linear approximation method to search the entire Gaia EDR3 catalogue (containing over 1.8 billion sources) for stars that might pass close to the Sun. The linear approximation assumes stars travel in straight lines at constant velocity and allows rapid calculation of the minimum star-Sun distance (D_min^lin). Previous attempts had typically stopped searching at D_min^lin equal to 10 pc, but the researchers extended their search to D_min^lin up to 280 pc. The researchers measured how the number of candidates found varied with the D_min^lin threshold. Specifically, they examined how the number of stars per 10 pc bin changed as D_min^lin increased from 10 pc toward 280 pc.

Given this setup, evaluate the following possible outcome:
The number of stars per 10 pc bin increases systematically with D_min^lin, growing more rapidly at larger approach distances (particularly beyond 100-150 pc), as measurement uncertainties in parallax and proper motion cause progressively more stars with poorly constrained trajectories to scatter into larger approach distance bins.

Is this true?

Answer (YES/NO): NO